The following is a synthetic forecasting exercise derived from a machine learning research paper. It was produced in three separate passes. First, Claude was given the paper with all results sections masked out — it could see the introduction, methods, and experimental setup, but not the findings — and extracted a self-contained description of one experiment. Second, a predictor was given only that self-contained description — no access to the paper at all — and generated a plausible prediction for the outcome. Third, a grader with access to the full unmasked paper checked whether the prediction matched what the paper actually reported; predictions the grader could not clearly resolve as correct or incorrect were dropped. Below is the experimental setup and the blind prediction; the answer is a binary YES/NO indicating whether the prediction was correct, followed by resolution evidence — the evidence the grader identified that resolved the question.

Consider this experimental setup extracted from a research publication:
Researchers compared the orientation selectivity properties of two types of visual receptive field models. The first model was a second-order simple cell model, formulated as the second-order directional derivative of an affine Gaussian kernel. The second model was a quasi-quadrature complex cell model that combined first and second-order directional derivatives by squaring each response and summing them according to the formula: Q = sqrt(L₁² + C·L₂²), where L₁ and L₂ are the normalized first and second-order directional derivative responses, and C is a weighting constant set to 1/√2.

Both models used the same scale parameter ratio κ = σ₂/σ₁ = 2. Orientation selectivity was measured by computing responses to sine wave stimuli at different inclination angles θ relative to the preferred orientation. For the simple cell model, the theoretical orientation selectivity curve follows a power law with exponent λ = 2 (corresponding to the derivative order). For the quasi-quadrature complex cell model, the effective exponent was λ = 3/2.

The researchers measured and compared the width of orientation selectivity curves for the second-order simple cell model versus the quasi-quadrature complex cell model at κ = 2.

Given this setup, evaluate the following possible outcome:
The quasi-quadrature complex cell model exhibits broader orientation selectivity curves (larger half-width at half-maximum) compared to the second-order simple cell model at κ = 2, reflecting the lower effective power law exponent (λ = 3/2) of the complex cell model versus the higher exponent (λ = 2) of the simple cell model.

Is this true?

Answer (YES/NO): YES